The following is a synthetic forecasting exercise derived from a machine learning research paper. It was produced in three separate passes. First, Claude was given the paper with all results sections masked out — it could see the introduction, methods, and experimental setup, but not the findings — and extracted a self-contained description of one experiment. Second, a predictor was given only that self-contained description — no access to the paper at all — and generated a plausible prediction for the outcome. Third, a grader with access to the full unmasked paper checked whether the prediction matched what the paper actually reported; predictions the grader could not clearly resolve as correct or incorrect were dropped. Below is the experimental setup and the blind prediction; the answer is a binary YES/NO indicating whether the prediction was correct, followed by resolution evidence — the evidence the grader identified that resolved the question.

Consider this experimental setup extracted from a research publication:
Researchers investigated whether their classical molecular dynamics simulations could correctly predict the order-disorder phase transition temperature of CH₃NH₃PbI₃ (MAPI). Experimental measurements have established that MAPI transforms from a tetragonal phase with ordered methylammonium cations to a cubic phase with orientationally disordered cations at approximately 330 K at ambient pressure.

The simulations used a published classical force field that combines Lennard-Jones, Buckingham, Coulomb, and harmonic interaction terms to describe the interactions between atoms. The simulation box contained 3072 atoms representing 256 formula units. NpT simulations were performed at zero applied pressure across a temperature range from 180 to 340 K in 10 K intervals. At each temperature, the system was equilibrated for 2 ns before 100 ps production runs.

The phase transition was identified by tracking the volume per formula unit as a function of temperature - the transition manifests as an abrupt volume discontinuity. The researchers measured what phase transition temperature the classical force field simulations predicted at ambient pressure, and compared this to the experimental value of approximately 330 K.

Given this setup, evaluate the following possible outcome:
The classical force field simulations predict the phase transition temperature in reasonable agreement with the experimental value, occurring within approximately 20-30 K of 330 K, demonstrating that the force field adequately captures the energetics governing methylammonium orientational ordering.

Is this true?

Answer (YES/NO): NO